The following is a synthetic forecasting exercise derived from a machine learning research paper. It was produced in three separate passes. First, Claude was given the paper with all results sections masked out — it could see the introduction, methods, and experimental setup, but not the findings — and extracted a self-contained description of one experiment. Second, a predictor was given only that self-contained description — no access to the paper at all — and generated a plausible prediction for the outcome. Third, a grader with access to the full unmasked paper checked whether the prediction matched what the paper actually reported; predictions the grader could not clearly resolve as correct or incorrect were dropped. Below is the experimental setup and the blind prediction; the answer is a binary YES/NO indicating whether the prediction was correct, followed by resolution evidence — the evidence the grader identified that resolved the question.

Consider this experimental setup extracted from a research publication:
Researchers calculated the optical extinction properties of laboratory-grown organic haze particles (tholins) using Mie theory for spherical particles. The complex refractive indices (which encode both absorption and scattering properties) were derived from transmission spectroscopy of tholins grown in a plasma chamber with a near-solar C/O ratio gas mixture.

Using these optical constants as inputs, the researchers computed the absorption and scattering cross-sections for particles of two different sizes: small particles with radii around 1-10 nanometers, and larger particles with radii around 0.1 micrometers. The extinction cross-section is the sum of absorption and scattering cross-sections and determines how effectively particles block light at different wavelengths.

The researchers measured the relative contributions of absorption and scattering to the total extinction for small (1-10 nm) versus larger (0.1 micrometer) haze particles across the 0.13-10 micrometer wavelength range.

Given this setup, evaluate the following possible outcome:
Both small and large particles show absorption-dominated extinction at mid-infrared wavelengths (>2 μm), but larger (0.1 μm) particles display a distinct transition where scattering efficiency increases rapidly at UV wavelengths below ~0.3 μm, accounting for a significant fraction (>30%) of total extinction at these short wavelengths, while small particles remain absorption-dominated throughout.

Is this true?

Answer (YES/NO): NO